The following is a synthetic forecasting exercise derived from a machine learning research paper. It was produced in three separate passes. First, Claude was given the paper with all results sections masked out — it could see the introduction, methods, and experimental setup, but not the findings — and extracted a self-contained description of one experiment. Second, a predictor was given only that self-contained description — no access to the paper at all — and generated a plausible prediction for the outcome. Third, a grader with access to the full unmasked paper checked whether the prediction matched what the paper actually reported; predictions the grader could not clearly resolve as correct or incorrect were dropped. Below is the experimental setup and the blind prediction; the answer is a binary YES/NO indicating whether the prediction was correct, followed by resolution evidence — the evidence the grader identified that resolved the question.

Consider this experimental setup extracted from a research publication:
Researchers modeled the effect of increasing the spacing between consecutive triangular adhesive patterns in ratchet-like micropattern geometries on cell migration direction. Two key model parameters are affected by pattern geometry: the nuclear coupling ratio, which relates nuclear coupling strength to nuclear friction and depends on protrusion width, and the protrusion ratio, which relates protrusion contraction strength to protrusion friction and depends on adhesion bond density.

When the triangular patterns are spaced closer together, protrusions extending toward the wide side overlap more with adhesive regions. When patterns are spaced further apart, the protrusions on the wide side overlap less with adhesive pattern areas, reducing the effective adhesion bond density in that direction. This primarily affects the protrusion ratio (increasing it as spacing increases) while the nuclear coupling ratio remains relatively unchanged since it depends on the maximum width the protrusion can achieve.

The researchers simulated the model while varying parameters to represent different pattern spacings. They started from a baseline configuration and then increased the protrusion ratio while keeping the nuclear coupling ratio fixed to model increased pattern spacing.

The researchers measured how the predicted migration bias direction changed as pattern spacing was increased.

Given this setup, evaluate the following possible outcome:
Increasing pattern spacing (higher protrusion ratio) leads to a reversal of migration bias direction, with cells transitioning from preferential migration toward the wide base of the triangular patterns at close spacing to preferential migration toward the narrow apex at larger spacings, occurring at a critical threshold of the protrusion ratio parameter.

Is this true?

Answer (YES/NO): YES